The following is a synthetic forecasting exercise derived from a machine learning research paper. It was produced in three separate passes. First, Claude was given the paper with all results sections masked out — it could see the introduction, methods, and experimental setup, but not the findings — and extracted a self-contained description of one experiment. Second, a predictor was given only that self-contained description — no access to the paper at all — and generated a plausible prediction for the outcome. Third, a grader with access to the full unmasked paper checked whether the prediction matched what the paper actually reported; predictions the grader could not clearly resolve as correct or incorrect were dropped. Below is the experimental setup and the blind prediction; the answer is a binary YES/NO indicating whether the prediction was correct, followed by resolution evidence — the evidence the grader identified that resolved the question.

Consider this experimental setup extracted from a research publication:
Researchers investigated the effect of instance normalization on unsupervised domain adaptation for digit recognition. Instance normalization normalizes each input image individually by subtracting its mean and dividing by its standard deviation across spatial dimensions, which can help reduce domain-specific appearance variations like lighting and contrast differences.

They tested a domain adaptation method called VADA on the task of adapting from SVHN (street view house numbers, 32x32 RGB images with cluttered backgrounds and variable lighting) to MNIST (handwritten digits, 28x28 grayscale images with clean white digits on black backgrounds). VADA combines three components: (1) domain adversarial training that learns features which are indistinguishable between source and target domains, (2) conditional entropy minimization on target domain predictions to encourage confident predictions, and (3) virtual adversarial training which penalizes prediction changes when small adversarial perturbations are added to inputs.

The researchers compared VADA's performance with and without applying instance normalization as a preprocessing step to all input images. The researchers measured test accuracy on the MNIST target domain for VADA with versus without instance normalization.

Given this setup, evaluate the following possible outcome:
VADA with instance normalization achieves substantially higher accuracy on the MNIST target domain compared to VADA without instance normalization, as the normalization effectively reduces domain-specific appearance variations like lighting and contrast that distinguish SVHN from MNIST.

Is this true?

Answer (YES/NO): NO